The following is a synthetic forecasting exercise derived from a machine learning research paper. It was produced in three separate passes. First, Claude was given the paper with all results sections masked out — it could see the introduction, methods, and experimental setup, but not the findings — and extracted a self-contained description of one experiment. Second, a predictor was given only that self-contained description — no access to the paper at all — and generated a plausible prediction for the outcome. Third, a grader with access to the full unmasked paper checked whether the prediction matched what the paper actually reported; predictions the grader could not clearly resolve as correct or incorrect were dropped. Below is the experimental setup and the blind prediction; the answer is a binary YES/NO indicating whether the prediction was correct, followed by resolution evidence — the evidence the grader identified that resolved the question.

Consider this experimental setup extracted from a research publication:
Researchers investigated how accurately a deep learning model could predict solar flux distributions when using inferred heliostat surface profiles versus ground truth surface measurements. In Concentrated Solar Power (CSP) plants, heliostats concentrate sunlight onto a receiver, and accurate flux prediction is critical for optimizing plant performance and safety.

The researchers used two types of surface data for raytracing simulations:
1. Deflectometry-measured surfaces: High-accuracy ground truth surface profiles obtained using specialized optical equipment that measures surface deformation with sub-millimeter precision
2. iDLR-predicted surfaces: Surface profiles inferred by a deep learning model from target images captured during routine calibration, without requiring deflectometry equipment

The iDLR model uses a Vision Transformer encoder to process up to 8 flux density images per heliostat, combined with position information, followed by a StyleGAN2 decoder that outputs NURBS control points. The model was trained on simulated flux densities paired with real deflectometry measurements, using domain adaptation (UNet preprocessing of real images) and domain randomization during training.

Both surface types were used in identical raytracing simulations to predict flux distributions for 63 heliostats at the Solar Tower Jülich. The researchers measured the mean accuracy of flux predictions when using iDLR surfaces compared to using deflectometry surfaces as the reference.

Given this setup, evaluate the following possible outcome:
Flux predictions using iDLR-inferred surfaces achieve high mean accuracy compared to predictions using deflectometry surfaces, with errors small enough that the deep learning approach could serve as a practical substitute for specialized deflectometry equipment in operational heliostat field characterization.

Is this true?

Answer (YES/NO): YES